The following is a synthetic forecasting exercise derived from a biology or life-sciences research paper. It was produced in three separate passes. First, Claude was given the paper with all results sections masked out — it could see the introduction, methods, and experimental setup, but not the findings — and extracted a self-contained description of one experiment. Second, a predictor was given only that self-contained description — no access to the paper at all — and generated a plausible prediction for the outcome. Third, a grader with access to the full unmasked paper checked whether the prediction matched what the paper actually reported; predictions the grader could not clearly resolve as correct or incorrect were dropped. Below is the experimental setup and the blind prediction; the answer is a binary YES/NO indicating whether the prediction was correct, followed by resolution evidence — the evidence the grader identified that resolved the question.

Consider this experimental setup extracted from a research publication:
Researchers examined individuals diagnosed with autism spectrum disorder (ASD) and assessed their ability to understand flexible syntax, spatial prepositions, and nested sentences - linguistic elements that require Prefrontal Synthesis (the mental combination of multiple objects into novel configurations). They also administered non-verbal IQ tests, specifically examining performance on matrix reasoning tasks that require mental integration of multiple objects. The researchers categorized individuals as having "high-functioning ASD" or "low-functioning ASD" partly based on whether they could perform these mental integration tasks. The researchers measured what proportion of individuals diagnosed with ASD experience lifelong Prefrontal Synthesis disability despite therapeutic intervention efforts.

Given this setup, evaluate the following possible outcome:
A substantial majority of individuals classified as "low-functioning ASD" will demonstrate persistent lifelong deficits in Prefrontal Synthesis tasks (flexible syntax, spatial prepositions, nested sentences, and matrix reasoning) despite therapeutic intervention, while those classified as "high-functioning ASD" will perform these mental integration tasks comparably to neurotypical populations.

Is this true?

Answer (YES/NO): NO